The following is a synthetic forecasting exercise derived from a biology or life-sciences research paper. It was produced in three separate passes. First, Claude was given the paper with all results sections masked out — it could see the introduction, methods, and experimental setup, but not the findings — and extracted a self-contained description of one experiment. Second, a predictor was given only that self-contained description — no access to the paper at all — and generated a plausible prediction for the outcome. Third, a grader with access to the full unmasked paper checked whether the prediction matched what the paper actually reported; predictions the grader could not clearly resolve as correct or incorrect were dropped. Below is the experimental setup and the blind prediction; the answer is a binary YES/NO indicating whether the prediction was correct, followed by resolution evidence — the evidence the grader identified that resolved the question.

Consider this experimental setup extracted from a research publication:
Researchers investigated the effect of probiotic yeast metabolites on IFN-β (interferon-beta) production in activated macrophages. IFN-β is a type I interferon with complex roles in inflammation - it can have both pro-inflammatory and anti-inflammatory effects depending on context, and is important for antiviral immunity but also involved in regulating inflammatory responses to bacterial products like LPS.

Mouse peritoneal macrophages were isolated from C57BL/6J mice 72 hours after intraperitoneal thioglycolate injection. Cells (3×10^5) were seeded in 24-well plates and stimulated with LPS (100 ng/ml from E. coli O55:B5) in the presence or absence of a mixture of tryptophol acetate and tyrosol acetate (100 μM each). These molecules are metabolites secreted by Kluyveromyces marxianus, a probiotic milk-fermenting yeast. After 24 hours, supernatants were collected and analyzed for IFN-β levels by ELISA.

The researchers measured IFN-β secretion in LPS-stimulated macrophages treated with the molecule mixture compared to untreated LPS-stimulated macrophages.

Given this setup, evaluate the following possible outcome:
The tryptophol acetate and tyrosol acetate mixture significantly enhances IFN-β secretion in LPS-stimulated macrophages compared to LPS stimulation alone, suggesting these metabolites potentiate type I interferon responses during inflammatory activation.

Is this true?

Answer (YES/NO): NO